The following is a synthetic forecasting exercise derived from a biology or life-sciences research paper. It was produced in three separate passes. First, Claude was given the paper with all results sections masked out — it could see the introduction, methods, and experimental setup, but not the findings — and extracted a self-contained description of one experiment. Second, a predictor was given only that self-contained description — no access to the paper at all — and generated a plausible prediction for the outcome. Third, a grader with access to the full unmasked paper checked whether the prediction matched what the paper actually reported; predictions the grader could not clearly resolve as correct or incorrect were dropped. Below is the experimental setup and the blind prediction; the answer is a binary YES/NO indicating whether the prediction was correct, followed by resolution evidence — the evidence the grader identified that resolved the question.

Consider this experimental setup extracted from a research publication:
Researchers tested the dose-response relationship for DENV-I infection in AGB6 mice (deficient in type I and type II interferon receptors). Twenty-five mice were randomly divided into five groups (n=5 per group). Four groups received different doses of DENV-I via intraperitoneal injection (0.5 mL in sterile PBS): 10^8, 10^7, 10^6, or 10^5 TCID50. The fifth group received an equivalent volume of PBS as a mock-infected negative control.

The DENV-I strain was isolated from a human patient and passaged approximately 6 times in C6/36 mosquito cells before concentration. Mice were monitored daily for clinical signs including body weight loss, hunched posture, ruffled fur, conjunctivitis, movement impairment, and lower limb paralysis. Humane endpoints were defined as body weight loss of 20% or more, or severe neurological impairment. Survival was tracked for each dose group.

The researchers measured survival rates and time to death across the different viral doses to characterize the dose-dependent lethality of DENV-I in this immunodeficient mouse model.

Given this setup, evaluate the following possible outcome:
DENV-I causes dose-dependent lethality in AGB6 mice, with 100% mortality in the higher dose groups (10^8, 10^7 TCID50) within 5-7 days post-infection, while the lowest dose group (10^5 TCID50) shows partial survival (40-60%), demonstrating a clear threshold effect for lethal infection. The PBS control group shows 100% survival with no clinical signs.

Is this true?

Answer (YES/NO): NO